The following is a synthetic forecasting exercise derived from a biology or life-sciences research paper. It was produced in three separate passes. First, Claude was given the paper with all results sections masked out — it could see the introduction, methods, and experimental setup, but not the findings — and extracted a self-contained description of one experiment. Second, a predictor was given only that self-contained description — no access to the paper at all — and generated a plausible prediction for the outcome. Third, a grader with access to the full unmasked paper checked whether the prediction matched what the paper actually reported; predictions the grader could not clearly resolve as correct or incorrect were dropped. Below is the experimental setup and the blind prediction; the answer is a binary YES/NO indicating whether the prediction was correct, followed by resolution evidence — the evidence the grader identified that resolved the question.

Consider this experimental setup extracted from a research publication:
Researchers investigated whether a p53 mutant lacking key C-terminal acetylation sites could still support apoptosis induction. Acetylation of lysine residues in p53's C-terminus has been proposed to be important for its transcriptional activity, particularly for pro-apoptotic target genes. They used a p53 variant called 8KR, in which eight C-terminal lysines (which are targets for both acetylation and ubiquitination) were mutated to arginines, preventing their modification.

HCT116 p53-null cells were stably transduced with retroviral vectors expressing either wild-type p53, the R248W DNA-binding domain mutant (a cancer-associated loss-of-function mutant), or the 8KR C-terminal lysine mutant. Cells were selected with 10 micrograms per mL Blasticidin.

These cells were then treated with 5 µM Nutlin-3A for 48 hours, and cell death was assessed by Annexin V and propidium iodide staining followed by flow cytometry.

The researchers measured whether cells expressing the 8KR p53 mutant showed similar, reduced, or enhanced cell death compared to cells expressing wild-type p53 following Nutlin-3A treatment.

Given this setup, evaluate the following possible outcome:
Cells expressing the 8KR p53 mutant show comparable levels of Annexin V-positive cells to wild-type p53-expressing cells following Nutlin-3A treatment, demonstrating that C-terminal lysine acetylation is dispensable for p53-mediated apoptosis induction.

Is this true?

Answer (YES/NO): NO